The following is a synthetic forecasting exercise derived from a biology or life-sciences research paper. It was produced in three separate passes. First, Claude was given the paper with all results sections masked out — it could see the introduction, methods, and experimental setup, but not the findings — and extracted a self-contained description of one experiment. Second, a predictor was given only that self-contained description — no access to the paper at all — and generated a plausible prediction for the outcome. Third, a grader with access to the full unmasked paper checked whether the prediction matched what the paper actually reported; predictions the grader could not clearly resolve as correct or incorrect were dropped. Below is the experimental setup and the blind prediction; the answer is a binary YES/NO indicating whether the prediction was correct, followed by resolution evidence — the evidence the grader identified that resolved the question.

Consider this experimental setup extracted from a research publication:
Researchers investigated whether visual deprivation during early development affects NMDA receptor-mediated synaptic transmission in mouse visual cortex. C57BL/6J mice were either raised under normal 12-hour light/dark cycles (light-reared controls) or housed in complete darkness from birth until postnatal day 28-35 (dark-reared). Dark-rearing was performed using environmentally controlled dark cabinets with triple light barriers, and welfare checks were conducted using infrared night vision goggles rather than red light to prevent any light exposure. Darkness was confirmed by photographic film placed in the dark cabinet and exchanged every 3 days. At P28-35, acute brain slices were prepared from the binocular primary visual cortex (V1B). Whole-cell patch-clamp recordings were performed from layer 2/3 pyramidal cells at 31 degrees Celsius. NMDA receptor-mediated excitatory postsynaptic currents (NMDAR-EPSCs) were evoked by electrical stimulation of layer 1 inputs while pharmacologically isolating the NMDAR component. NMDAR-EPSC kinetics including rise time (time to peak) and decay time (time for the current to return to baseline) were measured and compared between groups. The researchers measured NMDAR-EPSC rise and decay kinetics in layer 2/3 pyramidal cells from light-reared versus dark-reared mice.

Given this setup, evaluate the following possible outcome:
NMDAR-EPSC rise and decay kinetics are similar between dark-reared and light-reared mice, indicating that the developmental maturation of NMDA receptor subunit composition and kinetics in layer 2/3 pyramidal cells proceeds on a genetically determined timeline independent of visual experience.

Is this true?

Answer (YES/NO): NO